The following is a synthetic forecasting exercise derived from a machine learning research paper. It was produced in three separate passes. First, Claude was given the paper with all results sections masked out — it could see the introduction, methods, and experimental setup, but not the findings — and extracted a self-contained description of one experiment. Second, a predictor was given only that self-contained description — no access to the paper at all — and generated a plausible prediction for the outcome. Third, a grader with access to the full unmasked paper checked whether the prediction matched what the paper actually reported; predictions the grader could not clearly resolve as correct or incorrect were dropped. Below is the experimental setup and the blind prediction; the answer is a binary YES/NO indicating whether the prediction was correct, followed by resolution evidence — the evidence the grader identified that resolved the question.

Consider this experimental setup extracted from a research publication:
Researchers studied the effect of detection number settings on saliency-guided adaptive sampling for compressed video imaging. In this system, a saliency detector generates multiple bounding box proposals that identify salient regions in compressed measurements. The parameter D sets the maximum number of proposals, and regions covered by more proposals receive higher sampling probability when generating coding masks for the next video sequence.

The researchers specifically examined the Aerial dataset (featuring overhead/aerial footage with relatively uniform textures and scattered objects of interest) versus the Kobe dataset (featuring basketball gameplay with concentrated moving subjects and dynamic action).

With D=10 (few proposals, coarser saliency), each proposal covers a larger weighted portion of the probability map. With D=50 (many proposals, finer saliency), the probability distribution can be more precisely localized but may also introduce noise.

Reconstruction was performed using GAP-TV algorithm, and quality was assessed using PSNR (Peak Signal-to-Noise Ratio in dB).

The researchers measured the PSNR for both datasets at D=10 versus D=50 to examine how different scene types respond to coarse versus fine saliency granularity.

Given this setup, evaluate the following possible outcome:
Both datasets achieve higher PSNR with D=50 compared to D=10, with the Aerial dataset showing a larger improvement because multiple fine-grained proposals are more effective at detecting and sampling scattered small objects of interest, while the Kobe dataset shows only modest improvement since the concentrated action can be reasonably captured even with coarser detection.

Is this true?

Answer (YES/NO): NO